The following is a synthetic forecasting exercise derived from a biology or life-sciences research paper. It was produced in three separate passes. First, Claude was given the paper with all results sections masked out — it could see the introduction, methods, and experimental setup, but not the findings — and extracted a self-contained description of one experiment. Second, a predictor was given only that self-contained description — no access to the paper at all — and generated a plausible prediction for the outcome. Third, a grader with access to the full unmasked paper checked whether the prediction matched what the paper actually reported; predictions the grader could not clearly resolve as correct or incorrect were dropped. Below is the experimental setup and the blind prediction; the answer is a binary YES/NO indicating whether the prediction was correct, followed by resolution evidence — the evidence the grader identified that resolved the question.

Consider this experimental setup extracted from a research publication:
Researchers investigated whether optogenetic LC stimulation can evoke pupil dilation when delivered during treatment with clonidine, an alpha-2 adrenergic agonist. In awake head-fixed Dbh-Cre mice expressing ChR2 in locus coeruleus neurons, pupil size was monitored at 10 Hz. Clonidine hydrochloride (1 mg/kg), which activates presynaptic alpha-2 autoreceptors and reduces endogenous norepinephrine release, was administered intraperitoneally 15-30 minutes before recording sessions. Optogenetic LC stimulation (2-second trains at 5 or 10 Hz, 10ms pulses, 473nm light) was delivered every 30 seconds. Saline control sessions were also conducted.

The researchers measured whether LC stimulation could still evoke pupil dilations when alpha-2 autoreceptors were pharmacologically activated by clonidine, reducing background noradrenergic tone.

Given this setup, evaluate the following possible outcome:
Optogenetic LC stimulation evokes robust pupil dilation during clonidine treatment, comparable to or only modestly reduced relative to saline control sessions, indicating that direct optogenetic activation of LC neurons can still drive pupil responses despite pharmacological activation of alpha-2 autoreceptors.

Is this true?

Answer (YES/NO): NO